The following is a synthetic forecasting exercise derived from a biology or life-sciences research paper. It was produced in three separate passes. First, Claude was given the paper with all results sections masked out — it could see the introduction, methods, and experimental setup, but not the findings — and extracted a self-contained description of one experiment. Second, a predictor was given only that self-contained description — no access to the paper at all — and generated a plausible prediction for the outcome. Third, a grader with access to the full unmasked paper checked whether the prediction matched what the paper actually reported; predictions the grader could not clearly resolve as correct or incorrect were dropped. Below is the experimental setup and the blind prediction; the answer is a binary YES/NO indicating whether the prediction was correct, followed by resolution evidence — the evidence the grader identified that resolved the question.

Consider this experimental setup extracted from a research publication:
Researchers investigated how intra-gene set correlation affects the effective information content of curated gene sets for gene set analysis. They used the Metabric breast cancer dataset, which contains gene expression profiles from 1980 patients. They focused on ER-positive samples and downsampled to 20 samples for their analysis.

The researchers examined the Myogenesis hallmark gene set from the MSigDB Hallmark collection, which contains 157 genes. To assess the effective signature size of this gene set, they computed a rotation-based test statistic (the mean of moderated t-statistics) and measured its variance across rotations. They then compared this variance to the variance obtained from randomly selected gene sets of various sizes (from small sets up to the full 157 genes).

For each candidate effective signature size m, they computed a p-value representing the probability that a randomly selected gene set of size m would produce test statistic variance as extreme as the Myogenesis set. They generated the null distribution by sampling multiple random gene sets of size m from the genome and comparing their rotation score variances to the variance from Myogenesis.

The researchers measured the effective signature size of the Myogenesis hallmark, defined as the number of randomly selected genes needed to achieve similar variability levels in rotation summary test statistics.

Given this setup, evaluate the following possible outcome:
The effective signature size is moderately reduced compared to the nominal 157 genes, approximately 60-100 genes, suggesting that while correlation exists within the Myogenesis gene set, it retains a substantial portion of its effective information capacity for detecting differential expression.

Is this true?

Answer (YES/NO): NO